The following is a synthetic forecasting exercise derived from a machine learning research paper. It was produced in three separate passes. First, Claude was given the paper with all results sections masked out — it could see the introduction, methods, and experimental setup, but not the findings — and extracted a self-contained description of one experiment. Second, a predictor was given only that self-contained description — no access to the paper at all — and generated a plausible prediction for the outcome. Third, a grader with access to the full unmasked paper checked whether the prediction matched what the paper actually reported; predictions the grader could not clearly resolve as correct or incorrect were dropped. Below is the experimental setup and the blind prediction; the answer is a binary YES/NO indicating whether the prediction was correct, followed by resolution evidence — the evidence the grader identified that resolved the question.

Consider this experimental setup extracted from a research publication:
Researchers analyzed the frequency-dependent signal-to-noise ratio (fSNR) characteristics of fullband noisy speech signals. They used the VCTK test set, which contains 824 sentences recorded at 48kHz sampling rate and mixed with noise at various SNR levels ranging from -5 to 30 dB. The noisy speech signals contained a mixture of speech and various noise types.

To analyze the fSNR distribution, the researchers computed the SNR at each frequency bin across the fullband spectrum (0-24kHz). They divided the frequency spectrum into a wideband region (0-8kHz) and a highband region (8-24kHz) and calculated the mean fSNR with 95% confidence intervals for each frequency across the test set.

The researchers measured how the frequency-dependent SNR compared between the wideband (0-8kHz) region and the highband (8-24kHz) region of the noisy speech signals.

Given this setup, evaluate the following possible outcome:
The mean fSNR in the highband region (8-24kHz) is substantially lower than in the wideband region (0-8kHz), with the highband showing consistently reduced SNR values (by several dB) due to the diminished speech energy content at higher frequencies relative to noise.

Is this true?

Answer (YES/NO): YES